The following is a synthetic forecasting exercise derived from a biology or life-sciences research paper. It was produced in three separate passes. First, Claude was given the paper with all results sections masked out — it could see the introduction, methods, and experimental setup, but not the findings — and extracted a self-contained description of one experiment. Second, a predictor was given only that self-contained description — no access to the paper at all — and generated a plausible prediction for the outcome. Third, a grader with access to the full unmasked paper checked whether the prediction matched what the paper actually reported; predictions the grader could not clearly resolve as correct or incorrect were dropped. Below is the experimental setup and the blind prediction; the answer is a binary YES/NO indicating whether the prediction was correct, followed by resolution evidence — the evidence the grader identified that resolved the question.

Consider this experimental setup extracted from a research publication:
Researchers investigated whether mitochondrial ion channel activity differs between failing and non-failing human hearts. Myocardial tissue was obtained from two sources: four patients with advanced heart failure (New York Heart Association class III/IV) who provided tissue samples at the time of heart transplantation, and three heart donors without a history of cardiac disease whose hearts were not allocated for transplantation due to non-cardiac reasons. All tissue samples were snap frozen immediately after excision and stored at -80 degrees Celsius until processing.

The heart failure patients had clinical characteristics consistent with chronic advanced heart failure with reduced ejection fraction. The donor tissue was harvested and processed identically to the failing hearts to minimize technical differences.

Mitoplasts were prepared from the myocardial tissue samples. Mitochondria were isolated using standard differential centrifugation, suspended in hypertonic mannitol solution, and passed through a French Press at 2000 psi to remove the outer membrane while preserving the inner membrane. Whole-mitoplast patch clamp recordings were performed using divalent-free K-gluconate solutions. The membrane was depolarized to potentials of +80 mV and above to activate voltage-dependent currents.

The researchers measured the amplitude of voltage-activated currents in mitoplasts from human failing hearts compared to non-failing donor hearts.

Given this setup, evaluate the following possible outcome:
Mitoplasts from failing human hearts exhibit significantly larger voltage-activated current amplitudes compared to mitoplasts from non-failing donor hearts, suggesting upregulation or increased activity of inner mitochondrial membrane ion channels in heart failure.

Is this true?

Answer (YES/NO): YES